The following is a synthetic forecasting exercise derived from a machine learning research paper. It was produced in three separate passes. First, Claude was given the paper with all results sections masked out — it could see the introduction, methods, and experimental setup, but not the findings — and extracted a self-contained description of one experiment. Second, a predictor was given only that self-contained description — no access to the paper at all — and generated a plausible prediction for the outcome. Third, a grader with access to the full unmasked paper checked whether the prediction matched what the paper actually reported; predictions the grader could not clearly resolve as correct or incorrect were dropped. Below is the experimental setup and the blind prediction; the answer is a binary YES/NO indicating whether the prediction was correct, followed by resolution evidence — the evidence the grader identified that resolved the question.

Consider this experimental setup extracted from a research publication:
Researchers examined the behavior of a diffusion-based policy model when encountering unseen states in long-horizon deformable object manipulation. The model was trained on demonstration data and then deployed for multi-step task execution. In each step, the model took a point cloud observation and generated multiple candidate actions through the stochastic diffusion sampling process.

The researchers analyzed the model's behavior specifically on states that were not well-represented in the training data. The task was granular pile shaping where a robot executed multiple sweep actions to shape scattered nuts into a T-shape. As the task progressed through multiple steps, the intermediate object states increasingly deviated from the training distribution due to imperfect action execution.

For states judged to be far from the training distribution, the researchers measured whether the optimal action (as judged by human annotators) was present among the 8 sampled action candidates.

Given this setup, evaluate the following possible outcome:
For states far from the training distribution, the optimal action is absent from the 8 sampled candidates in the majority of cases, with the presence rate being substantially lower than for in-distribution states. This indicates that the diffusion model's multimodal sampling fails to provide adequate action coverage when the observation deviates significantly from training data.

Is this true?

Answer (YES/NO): NO